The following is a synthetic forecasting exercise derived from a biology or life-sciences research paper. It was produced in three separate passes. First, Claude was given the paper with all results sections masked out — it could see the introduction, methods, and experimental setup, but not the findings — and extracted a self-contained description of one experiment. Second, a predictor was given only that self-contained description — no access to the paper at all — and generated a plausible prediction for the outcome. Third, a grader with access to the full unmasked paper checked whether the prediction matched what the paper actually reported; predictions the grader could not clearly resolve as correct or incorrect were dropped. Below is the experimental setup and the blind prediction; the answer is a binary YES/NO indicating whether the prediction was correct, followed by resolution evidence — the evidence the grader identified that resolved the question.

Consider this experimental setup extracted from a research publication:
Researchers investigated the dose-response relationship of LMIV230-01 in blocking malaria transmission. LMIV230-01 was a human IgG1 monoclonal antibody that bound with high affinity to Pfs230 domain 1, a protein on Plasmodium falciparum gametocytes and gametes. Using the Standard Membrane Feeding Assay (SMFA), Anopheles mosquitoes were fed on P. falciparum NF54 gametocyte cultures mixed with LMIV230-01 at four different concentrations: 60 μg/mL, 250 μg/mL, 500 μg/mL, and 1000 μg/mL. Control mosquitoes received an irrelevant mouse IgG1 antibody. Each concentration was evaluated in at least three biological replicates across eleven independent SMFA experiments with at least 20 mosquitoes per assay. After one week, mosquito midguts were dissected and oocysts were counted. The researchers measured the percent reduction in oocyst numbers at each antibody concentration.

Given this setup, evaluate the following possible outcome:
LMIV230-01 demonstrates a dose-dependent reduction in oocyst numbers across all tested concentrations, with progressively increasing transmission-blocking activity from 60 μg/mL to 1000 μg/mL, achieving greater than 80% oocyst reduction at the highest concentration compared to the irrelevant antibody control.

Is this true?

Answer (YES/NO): YES